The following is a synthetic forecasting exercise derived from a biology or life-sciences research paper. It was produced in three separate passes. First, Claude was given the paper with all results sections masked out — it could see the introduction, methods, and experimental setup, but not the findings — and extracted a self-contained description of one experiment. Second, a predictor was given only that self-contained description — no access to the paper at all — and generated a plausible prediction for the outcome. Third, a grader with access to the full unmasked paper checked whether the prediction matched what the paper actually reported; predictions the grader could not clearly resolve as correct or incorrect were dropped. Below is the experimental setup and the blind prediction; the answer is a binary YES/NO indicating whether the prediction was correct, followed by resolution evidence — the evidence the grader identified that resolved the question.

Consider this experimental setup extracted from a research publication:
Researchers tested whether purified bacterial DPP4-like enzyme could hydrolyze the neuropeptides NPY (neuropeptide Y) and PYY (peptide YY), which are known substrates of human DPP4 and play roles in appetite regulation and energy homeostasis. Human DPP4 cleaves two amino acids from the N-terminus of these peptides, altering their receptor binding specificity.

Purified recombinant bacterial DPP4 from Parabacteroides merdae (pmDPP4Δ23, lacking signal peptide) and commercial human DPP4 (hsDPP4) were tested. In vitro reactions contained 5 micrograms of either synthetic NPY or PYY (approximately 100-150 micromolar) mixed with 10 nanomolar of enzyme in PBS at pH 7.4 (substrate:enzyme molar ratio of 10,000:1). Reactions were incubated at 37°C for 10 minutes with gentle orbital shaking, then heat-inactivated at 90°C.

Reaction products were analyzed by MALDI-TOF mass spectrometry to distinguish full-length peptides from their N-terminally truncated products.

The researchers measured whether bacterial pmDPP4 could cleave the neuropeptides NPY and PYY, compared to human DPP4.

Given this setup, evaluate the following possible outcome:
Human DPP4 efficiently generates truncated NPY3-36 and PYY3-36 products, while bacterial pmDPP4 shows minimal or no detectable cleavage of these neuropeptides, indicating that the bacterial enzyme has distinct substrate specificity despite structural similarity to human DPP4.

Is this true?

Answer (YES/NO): NO